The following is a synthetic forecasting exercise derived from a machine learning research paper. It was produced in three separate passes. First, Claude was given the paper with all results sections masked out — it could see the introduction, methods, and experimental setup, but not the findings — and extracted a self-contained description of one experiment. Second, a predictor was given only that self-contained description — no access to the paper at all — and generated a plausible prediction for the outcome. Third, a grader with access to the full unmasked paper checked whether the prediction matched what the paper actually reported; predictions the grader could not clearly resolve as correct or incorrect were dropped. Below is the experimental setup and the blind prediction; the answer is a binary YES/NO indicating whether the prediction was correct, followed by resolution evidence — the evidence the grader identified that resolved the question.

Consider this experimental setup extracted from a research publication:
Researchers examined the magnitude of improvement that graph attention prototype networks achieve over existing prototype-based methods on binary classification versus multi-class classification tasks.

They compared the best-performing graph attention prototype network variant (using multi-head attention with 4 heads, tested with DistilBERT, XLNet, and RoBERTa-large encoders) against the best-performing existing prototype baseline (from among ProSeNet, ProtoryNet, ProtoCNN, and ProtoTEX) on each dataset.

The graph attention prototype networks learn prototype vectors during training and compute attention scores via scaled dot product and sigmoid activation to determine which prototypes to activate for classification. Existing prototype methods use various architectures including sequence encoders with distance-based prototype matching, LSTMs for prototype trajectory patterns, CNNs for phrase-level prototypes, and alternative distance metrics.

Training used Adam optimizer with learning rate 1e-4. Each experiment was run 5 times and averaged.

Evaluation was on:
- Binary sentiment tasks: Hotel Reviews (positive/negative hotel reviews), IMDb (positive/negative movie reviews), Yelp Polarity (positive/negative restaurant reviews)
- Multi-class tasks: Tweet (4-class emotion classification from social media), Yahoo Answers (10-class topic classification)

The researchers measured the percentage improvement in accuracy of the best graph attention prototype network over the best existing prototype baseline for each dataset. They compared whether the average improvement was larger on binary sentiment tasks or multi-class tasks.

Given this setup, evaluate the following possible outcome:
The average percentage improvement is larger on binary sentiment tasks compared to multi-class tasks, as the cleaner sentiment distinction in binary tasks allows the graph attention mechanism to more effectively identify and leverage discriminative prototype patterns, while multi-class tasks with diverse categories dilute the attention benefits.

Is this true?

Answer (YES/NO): NO